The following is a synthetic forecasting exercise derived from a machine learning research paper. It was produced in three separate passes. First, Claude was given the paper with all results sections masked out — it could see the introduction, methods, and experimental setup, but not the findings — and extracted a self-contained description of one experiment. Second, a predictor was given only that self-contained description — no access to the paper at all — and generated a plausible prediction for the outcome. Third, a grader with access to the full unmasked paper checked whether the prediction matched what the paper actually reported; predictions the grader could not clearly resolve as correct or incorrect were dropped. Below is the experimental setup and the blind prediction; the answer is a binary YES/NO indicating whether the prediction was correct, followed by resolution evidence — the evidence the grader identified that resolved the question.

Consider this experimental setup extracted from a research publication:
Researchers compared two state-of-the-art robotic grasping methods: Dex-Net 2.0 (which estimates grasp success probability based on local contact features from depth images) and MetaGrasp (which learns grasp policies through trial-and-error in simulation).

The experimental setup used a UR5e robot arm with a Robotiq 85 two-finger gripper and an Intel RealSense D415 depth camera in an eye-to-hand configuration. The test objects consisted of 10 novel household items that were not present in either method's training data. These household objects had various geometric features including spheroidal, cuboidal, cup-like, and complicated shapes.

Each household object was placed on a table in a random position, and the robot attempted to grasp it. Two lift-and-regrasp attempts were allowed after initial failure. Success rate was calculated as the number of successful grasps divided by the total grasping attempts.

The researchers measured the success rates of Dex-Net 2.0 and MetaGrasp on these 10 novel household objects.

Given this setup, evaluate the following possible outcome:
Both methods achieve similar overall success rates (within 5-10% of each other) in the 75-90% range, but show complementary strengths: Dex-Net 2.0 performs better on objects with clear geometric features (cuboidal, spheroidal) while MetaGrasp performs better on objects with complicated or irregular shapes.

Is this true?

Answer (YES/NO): NO